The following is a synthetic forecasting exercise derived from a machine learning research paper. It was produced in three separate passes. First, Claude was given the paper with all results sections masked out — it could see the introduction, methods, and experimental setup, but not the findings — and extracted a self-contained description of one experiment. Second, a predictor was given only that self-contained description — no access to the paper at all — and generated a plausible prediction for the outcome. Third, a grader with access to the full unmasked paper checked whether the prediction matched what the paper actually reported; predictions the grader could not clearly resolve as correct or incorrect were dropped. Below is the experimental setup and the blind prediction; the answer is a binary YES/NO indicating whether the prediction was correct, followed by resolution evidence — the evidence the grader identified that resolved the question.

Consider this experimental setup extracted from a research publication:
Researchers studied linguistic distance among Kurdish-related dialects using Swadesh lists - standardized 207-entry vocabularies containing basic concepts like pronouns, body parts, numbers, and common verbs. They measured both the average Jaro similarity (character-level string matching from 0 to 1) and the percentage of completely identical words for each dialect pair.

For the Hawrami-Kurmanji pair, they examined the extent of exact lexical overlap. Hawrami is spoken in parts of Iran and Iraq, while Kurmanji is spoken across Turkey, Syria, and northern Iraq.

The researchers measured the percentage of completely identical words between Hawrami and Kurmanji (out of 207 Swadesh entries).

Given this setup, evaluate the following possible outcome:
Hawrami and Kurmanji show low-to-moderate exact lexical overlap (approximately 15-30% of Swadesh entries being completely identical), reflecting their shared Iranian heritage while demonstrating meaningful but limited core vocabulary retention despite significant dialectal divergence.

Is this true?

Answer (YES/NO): NO